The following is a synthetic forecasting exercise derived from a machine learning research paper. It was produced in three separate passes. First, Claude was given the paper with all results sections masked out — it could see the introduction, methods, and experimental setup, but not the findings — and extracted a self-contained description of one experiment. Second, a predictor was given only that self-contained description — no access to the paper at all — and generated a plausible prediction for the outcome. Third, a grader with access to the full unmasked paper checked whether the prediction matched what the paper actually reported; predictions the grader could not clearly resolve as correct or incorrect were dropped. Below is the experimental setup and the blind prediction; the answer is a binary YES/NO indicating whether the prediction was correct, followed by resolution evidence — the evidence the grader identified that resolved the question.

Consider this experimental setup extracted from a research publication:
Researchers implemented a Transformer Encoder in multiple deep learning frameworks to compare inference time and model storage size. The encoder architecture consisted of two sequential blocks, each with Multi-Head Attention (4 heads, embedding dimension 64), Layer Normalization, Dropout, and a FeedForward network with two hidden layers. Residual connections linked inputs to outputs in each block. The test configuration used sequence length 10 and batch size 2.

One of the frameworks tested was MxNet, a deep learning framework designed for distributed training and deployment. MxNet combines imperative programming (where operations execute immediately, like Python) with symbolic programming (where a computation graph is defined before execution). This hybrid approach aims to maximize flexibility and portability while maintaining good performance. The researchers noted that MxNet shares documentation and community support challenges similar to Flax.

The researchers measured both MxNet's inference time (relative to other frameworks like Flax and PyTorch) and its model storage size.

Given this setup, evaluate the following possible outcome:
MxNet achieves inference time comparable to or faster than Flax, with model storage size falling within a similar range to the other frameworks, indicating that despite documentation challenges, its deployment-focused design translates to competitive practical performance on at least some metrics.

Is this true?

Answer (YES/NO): NO